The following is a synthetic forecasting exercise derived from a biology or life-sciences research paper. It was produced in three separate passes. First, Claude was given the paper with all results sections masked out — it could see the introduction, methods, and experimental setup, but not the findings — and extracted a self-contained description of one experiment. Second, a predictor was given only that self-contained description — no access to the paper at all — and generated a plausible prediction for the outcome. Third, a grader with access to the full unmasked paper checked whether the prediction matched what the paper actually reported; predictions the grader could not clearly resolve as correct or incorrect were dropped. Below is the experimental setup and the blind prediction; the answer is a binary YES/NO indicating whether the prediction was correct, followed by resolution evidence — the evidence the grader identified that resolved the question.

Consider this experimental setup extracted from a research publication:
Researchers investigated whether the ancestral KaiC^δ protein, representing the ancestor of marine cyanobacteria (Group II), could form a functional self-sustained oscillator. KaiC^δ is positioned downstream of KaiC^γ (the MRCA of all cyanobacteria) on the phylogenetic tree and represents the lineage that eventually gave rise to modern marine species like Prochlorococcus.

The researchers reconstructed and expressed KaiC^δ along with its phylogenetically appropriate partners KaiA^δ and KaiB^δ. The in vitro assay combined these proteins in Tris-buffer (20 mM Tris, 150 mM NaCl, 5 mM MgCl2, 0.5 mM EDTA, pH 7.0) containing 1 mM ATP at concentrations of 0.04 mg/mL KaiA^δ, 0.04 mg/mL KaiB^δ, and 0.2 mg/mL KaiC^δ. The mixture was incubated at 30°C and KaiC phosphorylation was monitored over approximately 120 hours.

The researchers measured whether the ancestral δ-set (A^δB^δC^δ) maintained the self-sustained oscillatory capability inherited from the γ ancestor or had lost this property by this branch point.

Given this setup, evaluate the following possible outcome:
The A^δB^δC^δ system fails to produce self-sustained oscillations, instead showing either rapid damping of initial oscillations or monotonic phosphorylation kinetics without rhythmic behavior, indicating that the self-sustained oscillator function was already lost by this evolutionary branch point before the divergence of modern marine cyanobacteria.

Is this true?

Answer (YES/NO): NO